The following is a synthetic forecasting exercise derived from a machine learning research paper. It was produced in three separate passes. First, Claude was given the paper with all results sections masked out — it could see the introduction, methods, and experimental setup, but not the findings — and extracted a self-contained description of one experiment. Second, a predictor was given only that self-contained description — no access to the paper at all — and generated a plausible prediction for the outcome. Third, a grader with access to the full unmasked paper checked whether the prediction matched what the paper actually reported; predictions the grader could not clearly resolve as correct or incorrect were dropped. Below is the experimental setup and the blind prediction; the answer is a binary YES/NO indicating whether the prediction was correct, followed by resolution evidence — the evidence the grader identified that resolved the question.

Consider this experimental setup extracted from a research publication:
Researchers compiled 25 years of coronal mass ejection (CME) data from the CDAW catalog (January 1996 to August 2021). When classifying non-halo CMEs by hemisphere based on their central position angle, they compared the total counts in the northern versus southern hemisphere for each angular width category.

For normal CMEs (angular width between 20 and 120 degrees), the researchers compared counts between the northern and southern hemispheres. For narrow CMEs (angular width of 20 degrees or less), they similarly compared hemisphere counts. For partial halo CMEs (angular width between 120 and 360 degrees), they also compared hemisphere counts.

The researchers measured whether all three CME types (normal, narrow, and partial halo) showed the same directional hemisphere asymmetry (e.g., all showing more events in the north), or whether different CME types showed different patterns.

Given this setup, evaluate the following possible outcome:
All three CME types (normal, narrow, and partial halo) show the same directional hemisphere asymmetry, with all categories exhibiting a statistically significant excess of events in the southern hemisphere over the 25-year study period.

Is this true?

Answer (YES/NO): NO